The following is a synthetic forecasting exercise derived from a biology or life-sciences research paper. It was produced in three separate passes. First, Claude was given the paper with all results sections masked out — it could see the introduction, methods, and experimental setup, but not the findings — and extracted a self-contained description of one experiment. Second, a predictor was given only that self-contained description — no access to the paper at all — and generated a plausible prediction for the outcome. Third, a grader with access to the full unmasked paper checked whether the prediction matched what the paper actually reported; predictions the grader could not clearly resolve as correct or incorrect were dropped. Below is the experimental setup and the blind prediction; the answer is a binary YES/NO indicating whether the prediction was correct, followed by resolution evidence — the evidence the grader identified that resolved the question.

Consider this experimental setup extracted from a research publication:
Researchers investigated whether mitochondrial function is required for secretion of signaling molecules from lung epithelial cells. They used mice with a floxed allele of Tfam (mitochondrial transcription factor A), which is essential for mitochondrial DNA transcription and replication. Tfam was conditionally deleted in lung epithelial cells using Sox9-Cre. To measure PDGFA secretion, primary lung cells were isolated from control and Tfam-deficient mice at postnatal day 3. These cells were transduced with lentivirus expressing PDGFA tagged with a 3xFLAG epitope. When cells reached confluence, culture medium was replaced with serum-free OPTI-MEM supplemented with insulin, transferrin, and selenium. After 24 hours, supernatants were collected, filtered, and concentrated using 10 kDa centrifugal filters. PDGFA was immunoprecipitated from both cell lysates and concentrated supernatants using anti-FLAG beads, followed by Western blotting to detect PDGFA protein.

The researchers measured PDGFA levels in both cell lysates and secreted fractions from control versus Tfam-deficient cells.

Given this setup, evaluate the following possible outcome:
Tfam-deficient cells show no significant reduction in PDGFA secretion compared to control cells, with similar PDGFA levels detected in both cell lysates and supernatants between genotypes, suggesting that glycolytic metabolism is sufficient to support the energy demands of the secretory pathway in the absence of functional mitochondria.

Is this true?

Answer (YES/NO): NO